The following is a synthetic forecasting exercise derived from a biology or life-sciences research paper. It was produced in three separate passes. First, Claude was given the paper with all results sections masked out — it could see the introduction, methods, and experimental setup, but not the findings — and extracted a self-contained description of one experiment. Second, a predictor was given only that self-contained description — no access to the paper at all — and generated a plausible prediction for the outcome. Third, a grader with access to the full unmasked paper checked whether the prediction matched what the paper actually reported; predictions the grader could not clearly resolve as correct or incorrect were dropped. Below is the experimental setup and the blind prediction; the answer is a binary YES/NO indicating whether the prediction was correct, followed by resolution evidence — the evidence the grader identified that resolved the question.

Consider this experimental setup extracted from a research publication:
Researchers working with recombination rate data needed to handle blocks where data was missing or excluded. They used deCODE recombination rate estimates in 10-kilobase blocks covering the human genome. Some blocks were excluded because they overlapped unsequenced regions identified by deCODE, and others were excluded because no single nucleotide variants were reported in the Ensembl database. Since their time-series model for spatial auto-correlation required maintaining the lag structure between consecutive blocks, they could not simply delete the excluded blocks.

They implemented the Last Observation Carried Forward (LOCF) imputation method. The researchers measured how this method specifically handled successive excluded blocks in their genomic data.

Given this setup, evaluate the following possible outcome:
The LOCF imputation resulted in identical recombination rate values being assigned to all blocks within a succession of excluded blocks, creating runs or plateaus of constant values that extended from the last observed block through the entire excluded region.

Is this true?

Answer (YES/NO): YES